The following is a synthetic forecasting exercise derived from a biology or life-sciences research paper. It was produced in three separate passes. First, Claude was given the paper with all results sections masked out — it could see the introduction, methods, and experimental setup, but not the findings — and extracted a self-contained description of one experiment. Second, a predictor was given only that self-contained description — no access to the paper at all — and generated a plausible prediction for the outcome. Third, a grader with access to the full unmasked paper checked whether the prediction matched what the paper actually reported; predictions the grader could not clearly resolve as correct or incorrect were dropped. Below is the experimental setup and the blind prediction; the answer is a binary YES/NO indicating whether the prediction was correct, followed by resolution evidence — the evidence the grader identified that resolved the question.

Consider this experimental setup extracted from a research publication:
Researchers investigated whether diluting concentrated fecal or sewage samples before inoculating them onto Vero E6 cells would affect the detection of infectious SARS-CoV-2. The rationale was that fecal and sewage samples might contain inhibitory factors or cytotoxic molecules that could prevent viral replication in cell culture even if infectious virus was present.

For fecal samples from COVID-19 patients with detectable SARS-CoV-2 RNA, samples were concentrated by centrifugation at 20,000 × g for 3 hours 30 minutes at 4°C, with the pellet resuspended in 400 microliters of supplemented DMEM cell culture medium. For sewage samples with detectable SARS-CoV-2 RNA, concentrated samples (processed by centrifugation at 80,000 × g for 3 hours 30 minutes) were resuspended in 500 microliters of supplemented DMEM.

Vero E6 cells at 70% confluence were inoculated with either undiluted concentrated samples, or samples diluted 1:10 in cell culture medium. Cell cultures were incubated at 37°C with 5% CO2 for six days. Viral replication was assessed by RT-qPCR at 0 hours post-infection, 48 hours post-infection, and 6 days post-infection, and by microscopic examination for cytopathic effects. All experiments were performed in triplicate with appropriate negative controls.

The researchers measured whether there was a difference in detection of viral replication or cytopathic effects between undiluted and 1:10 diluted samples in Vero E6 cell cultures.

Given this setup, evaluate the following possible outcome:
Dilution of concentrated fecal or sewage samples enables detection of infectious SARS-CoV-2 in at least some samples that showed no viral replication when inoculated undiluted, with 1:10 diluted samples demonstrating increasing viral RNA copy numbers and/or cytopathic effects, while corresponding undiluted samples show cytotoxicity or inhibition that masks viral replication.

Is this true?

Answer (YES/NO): NO